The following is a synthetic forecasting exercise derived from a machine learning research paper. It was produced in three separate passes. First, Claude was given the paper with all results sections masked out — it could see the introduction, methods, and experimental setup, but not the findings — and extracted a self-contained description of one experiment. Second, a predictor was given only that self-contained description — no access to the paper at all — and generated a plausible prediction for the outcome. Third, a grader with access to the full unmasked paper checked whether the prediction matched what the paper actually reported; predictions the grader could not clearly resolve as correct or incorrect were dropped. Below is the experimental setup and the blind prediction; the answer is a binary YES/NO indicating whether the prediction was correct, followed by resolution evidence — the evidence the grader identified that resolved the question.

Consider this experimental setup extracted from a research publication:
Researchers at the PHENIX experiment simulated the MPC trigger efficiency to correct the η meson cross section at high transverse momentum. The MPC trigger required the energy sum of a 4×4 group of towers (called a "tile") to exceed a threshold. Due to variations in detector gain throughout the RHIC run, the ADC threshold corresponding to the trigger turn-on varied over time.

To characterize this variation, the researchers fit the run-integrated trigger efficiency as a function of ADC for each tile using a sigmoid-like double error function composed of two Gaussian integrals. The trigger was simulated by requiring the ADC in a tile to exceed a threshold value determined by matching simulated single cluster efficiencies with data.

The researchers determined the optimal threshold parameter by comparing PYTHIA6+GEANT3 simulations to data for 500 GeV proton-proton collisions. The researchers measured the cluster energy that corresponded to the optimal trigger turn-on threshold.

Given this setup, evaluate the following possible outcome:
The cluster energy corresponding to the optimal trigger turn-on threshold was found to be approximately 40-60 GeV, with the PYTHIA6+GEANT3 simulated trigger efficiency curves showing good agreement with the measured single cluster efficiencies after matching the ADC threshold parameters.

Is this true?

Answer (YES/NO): YES